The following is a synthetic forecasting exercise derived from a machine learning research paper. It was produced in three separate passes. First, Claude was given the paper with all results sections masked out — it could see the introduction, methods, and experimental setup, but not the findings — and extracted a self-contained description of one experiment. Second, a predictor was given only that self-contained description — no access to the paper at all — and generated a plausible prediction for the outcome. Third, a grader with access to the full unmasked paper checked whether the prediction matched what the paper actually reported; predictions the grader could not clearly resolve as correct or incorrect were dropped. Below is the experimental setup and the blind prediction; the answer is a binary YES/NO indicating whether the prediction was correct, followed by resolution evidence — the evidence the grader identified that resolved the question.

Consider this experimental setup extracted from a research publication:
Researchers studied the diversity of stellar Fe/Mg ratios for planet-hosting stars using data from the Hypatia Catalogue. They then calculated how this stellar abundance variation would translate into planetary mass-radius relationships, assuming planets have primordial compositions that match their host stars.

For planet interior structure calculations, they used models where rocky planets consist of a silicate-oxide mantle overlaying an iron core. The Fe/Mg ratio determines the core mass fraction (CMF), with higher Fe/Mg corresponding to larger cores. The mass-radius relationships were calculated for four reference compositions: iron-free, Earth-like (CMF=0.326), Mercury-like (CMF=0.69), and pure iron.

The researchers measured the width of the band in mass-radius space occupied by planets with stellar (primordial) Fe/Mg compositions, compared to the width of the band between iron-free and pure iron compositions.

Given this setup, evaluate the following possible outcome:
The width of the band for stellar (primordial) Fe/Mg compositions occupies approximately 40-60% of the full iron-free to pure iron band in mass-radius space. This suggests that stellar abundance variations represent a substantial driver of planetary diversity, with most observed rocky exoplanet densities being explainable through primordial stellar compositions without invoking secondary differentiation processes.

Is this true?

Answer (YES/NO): NO